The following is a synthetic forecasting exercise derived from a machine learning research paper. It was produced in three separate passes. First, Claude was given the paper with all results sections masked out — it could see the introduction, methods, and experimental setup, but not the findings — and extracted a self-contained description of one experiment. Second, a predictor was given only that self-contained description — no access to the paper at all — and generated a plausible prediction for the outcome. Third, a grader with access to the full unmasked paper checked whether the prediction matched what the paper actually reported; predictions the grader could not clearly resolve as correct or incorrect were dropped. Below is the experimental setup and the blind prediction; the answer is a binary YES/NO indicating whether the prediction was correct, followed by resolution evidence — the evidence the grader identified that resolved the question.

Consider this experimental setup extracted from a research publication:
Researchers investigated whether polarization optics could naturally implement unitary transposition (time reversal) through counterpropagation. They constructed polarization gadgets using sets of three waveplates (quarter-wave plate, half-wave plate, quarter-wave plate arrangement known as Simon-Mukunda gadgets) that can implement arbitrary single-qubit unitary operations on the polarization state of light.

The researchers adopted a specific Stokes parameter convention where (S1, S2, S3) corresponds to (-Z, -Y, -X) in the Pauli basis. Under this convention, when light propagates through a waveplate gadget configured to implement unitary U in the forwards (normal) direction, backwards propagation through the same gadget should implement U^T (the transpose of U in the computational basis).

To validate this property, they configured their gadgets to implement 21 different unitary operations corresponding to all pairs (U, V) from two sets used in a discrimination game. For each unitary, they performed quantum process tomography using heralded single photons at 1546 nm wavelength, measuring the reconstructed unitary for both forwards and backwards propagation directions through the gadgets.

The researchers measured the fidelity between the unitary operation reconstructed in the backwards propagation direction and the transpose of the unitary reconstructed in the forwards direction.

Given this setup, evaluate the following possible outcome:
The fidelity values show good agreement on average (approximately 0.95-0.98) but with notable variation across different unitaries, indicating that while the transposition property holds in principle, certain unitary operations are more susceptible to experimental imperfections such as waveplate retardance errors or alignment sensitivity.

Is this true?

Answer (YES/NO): NO